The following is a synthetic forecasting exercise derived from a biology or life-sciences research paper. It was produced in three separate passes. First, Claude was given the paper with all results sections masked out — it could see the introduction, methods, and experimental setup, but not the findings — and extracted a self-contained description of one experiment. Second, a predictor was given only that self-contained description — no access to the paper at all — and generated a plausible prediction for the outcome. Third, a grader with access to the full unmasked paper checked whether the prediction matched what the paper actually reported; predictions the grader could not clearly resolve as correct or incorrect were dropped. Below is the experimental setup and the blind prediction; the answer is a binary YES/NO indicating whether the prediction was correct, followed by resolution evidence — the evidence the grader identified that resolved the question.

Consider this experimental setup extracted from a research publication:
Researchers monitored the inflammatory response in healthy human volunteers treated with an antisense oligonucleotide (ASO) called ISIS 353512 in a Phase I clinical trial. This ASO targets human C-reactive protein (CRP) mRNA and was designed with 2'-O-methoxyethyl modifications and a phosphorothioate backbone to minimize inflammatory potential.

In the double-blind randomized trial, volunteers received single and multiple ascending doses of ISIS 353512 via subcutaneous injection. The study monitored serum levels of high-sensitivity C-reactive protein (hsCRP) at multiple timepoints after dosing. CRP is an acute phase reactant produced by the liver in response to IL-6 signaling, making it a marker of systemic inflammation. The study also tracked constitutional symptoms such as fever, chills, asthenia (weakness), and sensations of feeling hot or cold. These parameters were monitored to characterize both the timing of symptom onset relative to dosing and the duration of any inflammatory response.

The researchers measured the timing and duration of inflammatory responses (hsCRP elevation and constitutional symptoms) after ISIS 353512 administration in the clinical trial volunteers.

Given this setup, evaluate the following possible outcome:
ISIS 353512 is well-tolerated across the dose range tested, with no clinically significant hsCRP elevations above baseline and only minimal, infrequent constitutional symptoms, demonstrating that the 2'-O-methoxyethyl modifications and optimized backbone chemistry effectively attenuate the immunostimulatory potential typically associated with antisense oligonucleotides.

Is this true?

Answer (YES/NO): NO